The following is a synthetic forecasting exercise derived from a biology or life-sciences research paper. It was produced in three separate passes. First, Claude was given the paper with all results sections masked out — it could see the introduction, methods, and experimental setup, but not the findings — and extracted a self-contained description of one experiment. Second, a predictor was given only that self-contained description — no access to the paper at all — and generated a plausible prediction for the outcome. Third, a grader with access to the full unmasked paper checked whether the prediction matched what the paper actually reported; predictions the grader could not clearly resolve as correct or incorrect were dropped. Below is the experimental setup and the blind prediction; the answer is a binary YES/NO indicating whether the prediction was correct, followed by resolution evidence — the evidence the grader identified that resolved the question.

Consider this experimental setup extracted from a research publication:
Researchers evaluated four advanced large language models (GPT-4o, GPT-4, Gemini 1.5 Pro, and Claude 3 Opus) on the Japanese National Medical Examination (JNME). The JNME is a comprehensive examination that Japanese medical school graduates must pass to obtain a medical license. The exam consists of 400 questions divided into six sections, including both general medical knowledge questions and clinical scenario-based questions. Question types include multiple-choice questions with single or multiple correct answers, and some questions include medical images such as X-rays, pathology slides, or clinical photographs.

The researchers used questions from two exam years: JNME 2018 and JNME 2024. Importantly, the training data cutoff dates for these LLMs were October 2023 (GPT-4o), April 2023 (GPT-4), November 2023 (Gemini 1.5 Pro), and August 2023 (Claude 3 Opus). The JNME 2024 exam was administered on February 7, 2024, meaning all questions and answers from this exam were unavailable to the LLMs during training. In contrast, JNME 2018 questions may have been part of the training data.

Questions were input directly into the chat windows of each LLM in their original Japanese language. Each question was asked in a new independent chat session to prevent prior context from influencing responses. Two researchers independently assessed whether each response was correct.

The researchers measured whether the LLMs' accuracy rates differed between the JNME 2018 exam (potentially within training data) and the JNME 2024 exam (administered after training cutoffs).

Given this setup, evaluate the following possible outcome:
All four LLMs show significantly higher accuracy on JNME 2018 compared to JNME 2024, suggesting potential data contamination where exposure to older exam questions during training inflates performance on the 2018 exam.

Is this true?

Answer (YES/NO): NO